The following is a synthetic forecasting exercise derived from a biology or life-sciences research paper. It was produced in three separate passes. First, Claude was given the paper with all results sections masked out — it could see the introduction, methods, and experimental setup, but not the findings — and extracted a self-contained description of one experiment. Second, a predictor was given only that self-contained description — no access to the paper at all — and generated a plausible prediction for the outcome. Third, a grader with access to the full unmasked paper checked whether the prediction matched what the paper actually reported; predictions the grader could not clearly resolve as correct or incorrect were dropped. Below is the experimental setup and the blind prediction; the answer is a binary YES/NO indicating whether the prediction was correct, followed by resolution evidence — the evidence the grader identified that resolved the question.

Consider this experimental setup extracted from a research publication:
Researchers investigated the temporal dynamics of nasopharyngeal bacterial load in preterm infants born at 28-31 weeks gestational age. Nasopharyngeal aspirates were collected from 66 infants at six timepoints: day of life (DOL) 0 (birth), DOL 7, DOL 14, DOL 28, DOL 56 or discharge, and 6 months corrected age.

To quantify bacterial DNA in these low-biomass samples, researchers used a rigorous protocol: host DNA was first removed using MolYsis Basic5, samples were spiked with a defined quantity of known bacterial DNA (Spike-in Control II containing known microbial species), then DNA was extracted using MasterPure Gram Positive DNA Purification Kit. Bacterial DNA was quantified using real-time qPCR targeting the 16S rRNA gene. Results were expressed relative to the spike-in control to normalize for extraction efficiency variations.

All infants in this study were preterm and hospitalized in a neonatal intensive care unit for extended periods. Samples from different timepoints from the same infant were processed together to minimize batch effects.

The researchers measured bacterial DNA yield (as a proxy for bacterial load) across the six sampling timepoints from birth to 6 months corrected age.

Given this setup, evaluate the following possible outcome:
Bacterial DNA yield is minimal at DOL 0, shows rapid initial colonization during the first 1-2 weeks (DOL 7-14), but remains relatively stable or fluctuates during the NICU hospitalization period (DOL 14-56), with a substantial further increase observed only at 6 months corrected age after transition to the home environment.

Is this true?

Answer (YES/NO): NO